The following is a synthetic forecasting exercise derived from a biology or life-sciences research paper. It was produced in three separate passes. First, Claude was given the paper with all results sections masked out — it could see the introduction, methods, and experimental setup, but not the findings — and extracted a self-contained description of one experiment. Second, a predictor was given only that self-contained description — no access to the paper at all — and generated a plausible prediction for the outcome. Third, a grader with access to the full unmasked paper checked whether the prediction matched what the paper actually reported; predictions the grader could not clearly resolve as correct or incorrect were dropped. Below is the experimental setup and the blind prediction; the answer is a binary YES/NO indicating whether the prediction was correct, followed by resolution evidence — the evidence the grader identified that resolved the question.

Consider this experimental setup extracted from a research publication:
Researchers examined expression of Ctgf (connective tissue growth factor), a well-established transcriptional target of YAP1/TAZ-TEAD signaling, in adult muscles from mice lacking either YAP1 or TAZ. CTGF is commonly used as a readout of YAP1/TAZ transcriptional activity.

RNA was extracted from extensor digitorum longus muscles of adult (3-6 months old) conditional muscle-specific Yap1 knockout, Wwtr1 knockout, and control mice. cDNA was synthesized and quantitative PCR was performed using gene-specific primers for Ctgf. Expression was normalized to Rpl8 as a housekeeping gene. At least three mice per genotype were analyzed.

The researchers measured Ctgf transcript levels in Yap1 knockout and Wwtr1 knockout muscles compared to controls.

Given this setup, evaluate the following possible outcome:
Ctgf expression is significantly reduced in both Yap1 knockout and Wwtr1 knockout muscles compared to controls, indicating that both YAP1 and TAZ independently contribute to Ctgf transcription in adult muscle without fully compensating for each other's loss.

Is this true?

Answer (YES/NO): YES